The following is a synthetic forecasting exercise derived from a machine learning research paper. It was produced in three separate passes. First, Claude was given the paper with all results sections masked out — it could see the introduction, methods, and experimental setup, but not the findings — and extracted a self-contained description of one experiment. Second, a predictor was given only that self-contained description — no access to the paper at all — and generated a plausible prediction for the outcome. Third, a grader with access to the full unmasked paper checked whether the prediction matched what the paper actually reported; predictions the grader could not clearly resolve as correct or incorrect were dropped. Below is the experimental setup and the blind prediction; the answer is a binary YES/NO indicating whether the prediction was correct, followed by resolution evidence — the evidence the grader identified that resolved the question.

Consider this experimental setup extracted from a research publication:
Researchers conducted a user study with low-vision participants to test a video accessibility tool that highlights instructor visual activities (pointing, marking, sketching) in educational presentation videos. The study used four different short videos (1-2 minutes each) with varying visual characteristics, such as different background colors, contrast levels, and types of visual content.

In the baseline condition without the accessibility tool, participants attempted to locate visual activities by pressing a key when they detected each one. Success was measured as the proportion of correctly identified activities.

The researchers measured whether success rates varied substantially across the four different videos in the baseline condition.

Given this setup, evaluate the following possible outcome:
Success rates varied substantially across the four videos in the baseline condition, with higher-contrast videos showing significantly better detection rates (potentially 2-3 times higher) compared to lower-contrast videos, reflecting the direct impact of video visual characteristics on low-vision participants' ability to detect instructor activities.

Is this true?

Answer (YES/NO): NO